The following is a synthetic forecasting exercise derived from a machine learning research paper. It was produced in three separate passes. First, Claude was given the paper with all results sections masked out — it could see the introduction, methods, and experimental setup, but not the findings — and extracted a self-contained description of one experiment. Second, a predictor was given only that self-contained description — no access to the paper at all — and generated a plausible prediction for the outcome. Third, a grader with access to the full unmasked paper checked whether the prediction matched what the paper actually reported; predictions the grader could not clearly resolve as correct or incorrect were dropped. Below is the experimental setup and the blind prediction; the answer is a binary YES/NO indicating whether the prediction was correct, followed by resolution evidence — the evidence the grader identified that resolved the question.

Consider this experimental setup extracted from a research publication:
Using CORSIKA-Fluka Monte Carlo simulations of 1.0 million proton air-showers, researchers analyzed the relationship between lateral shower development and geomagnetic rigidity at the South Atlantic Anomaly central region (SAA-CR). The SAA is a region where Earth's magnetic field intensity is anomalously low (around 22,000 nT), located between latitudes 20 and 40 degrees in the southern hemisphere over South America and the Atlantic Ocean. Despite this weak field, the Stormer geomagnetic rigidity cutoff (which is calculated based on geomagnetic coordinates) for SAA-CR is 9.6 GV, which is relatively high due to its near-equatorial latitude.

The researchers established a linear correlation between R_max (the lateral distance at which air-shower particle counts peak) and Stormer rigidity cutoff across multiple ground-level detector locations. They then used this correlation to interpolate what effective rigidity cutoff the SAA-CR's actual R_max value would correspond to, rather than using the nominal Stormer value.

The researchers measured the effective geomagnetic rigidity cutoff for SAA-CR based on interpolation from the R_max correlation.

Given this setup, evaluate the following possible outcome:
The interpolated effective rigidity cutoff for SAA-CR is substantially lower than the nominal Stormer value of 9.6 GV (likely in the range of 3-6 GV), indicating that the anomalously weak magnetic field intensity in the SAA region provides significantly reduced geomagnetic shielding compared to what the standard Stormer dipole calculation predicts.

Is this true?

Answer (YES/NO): YES